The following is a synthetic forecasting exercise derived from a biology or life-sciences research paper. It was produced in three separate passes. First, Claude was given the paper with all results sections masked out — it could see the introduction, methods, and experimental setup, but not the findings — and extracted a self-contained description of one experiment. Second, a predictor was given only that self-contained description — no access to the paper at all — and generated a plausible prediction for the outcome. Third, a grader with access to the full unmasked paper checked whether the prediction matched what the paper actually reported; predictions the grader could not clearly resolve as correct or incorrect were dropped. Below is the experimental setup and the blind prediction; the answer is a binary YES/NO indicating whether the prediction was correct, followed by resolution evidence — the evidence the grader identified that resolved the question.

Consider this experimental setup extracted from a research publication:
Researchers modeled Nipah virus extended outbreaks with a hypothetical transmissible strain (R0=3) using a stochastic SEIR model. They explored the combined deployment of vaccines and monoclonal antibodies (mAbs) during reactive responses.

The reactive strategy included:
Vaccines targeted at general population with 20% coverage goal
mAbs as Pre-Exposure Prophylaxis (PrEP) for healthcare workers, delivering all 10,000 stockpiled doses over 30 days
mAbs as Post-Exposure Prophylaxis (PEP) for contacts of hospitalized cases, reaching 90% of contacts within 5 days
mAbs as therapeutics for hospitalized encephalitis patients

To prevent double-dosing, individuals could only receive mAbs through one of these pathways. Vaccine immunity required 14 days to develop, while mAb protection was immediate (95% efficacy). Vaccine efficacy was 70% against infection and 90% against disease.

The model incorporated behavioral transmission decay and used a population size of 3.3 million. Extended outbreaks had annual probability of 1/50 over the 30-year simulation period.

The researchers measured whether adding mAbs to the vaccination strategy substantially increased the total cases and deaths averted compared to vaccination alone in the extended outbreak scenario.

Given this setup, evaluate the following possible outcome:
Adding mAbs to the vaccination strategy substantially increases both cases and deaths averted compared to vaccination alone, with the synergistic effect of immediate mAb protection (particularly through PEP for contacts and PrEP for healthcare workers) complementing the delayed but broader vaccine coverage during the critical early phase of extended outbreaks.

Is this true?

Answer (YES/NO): NO